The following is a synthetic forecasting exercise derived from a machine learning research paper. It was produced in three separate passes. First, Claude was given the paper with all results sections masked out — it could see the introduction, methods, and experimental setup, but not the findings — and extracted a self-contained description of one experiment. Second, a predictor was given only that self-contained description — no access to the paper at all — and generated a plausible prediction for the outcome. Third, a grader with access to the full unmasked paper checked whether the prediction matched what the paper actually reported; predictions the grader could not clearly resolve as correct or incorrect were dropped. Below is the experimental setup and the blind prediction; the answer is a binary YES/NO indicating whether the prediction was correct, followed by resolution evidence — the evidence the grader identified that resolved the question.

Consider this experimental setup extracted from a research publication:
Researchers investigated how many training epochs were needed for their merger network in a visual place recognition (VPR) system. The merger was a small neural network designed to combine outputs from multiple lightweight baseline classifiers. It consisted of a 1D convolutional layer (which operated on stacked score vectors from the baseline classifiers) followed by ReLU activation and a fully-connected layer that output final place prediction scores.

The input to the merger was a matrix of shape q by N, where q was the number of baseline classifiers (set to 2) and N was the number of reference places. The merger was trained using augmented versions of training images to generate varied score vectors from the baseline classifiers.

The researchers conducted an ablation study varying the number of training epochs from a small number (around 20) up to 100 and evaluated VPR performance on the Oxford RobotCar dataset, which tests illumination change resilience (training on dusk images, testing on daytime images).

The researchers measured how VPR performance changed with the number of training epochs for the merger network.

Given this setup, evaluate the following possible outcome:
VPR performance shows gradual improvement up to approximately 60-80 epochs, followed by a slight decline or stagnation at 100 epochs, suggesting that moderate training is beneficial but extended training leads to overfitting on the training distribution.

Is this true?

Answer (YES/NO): NO